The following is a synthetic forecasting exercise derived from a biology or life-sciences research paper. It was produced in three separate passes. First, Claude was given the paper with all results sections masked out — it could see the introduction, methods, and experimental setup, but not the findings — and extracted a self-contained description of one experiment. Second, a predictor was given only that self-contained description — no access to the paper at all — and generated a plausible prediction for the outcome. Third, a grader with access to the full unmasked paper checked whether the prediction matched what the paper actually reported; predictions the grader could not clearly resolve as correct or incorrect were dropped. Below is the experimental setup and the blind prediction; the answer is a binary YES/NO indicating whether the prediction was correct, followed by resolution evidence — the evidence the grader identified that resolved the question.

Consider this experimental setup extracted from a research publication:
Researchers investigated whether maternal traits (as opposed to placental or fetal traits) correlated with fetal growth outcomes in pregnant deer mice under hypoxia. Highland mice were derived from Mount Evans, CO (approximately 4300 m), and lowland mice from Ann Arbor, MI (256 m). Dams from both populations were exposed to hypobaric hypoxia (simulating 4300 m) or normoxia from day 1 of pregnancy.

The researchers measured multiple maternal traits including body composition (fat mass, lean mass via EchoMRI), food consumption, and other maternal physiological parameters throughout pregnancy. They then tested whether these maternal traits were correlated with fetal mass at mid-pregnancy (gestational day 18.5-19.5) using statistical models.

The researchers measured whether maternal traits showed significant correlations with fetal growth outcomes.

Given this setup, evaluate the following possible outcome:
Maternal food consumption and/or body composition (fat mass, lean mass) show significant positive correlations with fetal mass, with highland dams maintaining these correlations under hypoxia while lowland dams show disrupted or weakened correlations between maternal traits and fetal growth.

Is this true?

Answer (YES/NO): NO